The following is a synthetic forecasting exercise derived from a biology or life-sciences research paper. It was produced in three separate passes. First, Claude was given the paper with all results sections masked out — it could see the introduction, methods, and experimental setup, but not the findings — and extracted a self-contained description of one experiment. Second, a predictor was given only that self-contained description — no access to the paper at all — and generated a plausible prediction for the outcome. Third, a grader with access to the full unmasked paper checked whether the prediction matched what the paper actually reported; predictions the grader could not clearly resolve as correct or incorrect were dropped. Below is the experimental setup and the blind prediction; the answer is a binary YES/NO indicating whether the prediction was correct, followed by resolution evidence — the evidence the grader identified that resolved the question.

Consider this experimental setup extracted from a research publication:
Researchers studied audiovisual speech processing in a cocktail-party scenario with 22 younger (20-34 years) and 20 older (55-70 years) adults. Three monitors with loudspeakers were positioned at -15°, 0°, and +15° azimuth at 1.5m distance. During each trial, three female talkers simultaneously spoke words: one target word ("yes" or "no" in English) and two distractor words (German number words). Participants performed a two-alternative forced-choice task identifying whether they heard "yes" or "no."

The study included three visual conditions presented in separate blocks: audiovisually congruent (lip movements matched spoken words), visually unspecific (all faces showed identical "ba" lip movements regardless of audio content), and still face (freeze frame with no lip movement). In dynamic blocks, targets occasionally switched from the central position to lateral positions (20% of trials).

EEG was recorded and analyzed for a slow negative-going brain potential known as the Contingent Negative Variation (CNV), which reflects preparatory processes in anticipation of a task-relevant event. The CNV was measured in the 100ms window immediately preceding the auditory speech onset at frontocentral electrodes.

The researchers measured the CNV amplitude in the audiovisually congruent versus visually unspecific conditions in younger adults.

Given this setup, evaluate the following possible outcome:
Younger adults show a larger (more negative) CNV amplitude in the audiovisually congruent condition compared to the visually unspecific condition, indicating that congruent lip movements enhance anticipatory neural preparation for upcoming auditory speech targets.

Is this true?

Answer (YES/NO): YES